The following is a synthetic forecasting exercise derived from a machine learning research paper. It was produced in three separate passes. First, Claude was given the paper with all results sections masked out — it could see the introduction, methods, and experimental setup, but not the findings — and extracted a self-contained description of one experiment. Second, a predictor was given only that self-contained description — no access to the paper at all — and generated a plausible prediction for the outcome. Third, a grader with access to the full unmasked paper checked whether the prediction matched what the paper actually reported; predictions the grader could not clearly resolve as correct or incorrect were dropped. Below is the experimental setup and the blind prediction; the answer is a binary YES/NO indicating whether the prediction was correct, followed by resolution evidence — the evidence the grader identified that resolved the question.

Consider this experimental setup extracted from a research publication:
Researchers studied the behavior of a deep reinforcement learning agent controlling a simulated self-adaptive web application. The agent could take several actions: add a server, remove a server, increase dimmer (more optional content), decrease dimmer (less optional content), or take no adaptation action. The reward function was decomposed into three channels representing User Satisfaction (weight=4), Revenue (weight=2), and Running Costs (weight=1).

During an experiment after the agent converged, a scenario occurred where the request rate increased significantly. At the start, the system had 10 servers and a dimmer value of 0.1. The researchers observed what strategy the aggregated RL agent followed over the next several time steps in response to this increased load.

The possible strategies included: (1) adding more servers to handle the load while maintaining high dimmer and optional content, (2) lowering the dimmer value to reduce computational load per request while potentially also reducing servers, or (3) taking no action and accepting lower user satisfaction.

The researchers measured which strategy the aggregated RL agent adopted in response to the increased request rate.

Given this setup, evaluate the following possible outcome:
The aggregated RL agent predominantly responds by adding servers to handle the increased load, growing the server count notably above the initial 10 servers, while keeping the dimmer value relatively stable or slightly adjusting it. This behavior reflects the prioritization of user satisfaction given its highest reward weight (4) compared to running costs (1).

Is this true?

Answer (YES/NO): NO